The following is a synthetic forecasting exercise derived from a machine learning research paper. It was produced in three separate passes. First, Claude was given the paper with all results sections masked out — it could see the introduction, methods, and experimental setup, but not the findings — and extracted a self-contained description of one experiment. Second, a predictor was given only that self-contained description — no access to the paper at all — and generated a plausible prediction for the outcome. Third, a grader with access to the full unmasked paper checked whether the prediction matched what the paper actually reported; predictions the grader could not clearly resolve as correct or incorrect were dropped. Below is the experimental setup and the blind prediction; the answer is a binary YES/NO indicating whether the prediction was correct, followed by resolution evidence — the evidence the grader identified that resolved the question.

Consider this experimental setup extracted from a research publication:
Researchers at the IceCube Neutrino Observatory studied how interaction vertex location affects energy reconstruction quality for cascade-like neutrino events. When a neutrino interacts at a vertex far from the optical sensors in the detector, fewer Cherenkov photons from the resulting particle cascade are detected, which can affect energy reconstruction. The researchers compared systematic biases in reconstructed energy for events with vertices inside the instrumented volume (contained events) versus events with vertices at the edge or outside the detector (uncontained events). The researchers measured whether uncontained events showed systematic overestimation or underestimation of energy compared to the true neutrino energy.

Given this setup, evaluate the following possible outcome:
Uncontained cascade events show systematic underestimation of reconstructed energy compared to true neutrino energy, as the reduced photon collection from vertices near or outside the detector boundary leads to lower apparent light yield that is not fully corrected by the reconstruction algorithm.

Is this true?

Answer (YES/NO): NO